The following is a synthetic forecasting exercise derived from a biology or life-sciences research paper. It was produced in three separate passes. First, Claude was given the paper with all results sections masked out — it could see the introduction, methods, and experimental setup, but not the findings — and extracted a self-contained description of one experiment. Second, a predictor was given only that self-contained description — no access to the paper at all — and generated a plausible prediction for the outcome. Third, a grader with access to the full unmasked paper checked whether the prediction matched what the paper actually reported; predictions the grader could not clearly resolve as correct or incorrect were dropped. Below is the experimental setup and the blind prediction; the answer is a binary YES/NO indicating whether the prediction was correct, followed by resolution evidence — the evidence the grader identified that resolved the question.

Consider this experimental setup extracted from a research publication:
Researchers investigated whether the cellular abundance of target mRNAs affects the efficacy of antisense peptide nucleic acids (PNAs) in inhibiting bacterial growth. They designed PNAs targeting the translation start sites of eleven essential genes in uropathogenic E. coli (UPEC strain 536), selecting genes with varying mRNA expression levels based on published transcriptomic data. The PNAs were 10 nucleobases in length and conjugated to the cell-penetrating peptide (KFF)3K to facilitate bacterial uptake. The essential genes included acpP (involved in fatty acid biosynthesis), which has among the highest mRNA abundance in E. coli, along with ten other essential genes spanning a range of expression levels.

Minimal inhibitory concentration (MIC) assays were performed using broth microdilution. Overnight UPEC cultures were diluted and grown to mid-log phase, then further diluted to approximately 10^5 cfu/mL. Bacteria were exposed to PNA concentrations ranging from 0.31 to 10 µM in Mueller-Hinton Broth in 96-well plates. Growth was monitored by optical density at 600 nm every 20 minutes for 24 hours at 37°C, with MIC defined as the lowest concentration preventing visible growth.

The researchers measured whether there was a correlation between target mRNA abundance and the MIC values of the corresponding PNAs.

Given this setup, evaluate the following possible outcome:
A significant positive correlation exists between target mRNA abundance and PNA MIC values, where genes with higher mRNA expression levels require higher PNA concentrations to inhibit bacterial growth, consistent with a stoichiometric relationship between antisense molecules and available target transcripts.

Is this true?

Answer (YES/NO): NO